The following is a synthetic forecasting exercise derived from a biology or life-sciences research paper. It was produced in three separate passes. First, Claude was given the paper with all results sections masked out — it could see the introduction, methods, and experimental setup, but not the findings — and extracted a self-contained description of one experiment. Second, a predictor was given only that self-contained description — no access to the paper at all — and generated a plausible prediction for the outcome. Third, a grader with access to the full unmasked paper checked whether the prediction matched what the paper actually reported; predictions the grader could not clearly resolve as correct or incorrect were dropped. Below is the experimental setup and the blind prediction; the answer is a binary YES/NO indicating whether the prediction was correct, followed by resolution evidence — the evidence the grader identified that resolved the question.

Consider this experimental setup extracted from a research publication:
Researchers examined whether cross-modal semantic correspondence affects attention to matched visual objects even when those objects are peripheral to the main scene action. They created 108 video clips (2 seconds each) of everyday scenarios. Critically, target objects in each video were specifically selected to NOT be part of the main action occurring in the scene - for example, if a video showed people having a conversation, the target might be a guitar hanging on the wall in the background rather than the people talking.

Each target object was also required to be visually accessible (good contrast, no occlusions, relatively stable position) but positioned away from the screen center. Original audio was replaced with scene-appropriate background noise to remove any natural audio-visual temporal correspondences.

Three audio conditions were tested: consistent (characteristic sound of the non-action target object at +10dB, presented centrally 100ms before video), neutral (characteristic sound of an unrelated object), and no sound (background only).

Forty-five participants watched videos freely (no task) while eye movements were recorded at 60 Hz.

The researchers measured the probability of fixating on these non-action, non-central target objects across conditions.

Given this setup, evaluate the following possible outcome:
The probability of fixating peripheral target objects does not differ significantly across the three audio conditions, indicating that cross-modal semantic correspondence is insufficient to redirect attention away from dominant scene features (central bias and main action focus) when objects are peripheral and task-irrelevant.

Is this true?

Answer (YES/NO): NO